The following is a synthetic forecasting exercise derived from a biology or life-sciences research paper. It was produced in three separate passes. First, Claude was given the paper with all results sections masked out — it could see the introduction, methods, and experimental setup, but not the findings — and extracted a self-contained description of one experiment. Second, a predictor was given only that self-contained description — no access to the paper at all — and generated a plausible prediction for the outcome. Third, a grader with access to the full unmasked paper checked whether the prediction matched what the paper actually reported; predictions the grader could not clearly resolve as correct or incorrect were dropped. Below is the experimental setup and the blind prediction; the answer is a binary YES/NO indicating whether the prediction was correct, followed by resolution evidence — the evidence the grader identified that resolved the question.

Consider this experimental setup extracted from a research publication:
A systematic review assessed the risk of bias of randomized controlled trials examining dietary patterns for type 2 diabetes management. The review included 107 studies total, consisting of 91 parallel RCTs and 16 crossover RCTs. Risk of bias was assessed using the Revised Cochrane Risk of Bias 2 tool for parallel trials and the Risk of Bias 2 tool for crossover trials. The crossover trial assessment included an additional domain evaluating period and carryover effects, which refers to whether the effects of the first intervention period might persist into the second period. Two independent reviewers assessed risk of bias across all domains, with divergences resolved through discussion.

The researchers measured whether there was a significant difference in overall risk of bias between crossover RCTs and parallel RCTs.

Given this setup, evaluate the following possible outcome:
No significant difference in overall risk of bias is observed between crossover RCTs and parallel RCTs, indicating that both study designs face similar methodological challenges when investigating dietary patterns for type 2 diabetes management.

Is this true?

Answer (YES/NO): NO